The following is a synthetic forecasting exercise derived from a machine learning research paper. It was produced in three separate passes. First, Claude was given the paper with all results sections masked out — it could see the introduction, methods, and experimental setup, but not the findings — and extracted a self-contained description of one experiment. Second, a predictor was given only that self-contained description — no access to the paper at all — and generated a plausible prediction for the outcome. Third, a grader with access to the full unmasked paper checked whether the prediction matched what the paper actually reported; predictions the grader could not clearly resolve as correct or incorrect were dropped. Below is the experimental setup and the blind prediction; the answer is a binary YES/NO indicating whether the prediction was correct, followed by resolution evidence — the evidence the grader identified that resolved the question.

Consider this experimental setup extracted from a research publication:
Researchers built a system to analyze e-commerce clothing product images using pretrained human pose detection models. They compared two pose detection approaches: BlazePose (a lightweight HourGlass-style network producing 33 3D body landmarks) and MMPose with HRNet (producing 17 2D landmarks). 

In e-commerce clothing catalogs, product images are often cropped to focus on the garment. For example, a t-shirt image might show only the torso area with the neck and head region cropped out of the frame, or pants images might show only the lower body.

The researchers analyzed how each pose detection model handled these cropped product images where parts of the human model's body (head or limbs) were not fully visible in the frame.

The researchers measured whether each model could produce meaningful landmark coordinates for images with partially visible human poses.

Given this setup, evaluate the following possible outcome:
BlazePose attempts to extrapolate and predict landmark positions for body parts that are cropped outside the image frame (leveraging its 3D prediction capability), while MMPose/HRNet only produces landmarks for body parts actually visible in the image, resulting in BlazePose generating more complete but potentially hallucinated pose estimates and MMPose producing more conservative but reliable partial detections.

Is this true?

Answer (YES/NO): NO